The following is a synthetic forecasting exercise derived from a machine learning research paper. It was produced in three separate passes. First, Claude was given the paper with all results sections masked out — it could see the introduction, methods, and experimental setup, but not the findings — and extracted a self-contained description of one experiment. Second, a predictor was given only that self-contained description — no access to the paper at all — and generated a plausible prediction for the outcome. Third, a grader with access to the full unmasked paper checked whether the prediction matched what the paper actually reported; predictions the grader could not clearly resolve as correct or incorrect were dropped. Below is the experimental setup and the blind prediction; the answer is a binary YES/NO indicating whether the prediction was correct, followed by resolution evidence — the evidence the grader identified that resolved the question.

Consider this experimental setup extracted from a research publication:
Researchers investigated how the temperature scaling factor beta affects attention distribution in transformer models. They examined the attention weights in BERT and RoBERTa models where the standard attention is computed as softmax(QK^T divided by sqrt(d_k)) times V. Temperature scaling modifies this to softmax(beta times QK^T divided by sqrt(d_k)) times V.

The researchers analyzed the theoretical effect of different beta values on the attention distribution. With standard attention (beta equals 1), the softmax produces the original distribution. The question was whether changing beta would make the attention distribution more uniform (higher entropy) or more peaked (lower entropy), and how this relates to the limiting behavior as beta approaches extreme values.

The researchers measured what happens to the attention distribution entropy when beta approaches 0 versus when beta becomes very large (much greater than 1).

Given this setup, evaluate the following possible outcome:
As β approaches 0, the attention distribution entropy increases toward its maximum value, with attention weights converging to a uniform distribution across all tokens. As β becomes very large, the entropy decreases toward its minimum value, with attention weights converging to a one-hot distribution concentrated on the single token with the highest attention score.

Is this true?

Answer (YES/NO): YES